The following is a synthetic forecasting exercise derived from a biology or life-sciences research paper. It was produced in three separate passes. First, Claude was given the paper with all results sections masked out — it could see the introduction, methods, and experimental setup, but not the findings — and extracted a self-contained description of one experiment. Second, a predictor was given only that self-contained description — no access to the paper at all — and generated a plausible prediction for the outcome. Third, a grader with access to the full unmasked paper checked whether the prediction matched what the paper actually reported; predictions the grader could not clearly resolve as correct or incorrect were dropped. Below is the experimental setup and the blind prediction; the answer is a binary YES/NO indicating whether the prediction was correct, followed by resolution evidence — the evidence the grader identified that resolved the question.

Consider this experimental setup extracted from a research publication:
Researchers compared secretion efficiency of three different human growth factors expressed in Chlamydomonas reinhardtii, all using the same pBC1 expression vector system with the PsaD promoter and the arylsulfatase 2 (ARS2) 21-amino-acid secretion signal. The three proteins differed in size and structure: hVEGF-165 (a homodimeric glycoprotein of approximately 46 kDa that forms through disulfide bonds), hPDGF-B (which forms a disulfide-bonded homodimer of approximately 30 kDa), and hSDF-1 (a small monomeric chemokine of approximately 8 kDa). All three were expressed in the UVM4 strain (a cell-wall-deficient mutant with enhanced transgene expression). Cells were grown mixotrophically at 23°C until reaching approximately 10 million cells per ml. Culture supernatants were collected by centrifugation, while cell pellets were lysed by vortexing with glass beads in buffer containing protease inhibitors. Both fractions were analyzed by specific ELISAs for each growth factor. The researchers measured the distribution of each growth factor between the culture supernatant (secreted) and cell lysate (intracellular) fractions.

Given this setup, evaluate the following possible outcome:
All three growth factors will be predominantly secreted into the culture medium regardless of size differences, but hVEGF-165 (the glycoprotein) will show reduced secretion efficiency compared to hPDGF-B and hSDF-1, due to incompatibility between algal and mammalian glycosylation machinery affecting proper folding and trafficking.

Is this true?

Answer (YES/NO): NO